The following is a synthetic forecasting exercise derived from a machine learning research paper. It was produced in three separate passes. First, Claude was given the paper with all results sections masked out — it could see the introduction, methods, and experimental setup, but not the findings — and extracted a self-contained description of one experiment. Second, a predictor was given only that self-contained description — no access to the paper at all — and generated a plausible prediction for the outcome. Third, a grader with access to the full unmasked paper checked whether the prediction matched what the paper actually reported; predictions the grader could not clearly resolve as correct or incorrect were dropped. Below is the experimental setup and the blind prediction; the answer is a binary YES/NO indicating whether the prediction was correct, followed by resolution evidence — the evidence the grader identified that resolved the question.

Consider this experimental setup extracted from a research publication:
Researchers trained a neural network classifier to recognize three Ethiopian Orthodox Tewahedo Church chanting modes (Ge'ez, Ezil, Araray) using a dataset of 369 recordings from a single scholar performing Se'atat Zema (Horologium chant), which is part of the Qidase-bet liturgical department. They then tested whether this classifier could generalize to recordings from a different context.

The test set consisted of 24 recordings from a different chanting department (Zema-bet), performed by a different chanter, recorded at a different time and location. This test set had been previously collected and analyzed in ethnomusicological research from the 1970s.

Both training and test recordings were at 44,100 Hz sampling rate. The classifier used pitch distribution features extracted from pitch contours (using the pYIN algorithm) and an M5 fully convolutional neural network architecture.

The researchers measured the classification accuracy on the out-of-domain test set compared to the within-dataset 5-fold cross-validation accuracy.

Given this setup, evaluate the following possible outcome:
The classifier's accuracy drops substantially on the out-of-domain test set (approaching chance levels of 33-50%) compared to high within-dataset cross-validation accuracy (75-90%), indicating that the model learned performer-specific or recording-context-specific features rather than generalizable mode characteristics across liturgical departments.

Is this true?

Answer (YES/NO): NO